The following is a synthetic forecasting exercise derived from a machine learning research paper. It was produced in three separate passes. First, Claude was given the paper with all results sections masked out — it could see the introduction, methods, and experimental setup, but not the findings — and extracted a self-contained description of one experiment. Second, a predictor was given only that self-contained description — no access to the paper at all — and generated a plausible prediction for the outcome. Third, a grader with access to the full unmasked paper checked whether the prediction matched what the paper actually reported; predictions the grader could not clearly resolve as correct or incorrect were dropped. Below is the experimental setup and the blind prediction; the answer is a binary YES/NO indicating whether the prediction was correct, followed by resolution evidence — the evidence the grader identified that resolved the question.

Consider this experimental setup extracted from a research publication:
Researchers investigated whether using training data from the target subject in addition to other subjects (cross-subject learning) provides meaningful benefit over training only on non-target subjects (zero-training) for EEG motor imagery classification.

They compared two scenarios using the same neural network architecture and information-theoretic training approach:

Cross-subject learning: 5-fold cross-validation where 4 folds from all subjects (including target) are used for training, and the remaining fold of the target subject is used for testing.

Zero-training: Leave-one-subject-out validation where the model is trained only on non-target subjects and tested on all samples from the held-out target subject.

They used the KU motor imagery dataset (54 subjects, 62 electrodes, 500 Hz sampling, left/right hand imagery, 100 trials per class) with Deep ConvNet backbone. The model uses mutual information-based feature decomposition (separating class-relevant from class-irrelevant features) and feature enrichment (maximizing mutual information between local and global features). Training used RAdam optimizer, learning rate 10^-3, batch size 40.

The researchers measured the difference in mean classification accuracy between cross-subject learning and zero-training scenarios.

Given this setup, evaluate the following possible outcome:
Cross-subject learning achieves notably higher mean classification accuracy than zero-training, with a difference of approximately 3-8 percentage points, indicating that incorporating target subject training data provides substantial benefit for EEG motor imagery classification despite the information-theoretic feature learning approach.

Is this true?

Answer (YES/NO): YES